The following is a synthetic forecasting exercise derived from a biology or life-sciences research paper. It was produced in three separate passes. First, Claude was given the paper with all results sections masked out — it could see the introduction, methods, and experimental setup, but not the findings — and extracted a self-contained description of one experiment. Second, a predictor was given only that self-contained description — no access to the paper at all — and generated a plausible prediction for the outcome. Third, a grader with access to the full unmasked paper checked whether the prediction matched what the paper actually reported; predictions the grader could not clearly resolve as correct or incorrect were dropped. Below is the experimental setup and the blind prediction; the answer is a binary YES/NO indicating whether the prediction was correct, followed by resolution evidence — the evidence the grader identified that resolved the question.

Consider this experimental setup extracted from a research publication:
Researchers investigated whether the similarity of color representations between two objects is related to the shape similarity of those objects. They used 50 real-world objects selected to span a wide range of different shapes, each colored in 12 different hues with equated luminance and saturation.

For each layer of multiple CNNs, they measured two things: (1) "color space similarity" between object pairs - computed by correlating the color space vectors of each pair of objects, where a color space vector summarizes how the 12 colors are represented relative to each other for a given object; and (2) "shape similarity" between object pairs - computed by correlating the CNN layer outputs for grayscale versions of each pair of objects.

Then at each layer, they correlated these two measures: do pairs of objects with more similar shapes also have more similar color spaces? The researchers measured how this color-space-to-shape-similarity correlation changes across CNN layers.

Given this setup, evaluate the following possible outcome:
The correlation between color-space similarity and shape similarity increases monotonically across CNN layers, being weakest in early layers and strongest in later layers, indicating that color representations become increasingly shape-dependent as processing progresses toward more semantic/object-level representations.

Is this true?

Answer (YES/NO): NO